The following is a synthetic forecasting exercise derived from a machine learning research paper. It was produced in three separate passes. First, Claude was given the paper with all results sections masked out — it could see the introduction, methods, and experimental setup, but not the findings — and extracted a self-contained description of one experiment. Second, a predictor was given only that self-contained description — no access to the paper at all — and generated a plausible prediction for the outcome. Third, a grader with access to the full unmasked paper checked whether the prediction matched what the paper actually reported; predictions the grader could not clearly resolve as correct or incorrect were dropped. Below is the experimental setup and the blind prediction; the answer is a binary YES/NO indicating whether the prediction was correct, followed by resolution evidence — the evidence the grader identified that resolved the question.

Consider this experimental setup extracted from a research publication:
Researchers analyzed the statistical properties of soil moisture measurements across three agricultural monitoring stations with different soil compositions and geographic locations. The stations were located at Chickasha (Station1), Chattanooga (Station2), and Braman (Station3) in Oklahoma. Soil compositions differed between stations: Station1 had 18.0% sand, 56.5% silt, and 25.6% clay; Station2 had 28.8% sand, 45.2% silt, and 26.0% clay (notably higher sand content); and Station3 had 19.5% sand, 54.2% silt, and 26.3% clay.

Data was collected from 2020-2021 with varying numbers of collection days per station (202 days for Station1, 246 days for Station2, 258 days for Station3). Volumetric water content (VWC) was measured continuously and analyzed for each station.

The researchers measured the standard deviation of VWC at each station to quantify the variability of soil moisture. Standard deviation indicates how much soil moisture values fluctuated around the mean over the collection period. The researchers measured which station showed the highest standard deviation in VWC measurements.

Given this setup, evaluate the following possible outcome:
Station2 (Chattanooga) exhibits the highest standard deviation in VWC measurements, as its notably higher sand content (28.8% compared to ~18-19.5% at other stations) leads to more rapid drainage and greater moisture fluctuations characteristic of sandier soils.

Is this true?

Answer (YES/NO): YES